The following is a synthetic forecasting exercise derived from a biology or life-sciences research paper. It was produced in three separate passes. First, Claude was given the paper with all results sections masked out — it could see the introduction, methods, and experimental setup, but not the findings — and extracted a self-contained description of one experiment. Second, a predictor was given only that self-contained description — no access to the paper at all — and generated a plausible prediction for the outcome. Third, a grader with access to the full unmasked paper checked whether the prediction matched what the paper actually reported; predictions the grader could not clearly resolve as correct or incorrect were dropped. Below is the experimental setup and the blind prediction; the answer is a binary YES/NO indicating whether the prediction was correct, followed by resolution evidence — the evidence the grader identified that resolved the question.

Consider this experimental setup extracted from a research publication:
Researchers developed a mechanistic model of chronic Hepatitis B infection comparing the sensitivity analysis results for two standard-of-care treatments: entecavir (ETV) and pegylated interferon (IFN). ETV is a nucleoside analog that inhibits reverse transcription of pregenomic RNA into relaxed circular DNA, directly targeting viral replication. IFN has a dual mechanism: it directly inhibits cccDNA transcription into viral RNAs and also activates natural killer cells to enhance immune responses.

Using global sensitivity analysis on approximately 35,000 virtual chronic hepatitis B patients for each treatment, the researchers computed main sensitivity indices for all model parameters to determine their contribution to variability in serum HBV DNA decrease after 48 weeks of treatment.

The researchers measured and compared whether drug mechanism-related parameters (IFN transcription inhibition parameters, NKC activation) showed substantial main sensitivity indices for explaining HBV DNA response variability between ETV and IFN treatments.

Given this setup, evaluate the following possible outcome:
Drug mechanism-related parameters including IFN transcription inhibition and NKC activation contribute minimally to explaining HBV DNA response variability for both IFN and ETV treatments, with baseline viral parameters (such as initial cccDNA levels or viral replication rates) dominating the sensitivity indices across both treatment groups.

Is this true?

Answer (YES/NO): NO